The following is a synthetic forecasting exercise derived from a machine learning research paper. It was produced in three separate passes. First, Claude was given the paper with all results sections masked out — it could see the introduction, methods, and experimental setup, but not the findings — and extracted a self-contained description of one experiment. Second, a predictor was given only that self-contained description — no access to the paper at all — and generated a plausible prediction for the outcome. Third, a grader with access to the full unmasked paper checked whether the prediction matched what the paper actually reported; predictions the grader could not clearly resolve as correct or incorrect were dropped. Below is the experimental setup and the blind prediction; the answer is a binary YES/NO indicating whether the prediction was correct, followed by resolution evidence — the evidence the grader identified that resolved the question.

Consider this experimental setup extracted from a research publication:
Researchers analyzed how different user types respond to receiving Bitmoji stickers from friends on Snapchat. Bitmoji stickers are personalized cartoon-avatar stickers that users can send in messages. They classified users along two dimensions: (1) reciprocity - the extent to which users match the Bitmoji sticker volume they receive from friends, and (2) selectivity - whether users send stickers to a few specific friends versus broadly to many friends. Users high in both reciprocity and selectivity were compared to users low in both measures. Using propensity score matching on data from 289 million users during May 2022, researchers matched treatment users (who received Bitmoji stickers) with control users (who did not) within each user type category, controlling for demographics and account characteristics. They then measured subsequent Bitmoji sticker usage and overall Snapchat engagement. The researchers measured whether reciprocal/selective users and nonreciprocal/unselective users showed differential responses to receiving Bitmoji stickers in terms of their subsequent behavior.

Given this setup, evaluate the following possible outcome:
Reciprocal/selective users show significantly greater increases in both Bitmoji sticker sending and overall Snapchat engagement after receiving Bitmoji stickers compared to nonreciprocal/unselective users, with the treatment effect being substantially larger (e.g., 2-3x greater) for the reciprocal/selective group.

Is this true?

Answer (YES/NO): NO